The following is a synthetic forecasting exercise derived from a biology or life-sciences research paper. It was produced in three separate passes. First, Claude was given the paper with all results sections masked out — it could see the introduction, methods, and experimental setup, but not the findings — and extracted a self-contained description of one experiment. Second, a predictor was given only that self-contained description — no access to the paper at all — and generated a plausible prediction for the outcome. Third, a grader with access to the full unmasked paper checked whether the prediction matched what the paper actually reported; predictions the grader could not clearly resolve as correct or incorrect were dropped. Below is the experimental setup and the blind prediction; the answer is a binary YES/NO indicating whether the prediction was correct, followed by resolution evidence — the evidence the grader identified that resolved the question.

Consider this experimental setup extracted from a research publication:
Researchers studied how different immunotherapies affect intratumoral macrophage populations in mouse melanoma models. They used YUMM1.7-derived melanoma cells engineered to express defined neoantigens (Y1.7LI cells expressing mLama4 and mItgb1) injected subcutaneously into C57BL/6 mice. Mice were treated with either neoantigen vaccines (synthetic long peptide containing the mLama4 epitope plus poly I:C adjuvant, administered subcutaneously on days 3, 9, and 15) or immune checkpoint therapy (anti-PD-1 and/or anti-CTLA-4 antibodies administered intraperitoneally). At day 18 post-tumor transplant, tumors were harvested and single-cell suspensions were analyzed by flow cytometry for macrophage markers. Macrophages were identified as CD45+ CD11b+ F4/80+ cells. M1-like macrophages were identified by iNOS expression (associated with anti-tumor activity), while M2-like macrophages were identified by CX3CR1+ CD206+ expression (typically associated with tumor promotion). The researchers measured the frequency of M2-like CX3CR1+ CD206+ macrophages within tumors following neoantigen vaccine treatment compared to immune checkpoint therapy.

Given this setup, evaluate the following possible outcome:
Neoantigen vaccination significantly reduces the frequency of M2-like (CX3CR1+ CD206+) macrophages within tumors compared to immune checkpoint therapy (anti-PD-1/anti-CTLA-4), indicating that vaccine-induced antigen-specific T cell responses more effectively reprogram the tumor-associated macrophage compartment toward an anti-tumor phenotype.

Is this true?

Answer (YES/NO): NO